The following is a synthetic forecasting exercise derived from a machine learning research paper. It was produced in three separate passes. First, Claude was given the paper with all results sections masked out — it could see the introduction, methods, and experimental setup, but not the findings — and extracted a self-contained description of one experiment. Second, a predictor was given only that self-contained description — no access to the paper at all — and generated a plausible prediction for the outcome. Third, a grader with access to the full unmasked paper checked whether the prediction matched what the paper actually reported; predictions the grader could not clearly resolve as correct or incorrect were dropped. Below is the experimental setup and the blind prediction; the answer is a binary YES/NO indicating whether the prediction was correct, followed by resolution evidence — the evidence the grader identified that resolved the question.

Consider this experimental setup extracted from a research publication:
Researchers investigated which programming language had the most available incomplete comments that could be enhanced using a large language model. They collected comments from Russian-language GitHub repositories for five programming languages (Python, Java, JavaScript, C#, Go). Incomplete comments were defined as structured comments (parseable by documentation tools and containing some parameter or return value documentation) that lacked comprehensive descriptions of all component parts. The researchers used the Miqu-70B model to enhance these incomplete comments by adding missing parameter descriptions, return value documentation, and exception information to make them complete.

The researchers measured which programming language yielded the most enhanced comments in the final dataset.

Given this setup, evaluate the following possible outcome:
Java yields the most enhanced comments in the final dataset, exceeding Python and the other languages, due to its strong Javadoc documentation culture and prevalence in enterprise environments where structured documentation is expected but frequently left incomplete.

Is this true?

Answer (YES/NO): NO